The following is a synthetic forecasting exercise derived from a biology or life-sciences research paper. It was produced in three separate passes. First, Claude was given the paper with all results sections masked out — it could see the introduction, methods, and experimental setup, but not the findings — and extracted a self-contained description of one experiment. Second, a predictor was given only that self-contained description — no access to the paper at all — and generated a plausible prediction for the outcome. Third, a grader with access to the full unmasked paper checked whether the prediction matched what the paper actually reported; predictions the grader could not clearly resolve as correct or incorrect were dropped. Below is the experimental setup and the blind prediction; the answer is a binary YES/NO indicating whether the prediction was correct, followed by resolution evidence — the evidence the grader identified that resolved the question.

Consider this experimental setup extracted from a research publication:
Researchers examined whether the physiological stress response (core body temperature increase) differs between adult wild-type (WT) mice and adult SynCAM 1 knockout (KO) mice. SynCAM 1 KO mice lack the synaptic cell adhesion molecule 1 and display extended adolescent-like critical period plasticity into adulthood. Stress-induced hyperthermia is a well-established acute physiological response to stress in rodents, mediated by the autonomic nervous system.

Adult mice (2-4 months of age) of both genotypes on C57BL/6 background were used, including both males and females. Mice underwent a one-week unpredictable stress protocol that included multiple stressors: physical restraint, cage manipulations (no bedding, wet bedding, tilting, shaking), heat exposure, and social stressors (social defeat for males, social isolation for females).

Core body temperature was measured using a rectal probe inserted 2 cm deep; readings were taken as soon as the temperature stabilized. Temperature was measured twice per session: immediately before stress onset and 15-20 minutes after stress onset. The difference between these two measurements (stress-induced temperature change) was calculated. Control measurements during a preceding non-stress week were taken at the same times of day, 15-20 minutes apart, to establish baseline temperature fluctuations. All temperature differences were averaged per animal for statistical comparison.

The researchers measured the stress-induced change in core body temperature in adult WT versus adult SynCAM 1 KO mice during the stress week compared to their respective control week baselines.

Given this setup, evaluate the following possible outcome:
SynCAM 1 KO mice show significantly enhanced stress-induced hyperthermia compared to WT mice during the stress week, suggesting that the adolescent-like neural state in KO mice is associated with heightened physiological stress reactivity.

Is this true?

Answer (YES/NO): NO